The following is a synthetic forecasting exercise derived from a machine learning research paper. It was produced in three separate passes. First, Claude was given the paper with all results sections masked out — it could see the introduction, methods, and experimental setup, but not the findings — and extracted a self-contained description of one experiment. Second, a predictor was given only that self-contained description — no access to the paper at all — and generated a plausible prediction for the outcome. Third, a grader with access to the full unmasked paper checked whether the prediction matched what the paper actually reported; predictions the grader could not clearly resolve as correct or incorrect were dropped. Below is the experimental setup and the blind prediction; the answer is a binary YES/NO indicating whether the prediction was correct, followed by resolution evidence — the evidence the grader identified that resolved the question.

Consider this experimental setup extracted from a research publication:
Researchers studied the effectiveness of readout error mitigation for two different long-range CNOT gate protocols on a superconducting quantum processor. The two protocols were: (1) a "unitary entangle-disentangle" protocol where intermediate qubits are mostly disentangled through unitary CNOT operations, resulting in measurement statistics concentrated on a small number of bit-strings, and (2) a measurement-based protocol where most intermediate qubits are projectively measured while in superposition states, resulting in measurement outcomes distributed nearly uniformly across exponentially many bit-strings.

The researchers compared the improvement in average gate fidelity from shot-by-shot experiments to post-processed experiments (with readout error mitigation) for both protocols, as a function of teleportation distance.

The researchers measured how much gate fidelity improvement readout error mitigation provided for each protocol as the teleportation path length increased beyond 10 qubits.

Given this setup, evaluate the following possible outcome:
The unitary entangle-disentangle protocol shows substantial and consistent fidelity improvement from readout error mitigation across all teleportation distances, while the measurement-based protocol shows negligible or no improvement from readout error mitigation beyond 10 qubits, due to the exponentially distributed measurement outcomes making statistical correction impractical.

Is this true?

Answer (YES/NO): YES